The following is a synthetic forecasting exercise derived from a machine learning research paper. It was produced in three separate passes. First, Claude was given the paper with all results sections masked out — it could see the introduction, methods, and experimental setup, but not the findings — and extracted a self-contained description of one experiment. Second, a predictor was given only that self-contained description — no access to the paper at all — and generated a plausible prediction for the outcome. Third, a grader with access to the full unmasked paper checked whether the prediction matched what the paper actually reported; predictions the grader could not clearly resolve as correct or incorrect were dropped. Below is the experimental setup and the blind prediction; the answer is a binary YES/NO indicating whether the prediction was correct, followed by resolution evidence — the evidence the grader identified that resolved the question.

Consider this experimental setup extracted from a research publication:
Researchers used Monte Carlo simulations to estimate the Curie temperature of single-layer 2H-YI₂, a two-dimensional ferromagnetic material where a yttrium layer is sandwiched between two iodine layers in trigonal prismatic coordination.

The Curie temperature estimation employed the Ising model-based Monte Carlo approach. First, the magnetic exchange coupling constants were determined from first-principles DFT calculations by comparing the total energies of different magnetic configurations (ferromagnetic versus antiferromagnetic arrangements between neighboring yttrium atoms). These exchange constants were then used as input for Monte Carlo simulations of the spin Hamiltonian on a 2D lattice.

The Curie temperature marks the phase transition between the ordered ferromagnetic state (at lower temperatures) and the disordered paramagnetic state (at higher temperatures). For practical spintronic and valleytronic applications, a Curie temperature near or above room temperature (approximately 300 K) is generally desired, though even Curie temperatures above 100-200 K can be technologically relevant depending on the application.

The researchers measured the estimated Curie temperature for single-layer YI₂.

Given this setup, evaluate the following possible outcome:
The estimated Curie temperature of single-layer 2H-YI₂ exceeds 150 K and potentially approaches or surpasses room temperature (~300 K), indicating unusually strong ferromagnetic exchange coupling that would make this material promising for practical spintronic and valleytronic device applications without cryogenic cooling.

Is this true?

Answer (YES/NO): NO